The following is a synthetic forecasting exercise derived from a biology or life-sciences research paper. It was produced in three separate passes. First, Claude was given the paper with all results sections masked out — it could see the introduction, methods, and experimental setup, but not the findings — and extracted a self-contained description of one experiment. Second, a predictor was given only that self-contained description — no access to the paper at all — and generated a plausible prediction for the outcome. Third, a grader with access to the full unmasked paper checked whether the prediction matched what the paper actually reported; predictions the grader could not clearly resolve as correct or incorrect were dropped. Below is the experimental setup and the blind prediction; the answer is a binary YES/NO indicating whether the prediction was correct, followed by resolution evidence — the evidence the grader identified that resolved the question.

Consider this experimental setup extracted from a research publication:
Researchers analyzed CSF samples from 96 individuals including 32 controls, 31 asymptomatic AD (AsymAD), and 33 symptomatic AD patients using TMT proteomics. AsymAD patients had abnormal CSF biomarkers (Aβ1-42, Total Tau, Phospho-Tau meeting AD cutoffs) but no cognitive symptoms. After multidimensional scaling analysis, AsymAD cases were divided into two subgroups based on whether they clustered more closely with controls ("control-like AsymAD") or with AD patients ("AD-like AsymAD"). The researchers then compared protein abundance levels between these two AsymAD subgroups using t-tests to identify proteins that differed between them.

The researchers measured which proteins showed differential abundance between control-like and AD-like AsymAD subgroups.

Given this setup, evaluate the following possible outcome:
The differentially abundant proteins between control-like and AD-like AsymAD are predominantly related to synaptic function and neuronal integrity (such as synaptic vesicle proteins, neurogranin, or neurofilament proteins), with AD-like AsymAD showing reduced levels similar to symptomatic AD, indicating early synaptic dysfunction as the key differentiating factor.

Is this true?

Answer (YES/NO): NO